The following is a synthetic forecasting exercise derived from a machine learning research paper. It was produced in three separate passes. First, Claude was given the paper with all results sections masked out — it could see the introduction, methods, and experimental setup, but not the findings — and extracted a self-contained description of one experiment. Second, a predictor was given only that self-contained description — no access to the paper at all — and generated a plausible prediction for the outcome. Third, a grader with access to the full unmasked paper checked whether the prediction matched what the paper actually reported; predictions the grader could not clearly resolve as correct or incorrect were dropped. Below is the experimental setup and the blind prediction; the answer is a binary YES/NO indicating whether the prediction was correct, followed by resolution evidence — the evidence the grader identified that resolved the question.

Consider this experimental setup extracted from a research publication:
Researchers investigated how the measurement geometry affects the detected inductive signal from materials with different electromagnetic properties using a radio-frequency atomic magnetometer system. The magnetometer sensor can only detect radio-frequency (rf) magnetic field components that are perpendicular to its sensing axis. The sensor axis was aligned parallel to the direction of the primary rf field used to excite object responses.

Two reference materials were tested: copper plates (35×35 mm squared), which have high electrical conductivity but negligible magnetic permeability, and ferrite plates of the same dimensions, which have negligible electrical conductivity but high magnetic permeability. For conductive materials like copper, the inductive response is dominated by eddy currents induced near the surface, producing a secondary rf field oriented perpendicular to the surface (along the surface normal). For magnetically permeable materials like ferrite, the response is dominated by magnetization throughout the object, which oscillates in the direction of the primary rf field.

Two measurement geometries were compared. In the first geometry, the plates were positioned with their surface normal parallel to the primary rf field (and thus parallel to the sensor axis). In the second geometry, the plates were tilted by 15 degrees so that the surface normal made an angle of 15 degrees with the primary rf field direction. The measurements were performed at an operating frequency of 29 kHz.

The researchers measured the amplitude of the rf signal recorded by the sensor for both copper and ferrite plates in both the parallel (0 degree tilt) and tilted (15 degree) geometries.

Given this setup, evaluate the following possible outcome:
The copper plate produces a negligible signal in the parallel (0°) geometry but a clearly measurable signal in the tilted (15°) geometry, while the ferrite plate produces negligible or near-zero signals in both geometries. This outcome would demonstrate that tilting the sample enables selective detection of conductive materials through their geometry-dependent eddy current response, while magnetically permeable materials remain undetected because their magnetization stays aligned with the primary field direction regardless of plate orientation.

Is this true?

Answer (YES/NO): NO